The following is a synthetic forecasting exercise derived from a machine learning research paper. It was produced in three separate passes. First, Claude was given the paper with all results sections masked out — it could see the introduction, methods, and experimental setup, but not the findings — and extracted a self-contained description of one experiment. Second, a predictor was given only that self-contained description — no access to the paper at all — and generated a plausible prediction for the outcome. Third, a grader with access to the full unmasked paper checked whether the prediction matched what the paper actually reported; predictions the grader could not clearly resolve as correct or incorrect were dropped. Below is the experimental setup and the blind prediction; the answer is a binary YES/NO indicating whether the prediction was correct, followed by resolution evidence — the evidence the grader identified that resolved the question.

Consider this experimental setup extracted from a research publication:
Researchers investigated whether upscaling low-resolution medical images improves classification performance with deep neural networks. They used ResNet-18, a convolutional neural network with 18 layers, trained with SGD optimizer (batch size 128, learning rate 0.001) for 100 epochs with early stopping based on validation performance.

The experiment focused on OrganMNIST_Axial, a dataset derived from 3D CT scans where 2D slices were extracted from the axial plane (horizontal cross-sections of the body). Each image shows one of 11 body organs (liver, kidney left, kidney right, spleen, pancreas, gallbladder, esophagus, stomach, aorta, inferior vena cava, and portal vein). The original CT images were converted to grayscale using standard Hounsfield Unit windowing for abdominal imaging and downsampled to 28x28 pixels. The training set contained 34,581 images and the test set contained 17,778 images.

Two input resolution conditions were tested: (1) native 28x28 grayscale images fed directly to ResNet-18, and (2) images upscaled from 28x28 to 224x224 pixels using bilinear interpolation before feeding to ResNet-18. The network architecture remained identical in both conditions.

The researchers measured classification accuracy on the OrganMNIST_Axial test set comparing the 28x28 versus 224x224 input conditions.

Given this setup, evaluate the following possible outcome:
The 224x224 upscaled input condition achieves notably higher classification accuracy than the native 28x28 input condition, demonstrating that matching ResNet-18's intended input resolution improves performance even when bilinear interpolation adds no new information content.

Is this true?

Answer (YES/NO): NO